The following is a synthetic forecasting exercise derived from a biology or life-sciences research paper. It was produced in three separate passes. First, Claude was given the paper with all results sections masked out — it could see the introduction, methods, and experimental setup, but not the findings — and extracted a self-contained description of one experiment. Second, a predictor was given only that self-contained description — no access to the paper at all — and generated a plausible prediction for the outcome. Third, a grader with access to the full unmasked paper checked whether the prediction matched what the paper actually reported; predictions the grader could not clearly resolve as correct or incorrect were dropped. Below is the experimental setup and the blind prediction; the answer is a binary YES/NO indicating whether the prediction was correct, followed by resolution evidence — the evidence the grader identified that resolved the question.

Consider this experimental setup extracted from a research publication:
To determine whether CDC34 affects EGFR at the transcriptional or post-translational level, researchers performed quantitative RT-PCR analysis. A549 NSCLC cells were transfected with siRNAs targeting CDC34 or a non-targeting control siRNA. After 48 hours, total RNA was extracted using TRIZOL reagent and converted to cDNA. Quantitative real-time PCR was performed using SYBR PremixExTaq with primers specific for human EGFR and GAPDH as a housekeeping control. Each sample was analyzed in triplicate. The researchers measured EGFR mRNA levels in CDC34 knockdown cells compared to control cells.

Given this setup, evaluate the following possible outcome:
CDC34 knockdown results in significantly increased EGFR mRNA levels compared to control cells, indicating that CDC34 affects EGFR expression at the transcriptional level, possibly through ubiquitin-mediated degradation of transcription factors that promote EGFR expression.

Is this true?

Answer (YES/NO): NO